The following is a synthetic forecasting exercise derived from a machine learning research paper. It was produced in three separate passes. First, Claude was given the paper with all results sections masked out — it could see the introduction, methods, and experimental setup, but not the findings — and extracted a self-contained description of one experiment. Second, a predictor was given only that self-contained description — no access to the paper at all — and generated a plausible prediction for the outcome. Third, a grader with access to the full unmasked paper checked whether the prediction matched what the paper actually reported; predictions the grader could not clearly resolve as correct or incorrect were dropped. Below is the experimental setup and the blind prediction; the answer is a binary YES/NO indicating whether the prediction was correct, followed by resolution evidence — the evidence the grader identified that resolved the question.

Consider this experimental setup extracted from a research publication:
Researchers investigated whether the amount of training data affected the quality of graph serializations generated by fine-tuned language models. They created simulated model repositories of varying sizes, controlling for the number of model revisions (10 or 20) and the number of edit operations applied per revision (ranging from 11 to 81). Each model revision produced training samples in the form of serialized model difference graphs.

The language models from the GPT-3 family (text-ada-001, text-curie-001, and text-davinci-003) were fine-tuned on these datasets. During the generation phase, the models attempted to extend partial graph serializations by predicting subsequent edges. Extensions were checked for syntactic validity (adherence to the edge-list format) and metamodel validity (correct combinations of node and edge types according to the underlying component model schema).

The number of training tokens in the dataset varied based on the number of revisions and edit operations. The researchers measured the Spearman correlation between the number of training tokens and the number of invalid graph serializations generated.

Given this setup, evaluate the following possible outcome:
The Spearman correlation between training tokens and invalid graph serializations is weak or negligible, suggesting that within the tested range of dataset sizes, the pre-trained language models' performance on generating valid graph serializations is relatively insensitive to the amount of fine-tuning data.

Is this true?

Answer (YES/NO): NO